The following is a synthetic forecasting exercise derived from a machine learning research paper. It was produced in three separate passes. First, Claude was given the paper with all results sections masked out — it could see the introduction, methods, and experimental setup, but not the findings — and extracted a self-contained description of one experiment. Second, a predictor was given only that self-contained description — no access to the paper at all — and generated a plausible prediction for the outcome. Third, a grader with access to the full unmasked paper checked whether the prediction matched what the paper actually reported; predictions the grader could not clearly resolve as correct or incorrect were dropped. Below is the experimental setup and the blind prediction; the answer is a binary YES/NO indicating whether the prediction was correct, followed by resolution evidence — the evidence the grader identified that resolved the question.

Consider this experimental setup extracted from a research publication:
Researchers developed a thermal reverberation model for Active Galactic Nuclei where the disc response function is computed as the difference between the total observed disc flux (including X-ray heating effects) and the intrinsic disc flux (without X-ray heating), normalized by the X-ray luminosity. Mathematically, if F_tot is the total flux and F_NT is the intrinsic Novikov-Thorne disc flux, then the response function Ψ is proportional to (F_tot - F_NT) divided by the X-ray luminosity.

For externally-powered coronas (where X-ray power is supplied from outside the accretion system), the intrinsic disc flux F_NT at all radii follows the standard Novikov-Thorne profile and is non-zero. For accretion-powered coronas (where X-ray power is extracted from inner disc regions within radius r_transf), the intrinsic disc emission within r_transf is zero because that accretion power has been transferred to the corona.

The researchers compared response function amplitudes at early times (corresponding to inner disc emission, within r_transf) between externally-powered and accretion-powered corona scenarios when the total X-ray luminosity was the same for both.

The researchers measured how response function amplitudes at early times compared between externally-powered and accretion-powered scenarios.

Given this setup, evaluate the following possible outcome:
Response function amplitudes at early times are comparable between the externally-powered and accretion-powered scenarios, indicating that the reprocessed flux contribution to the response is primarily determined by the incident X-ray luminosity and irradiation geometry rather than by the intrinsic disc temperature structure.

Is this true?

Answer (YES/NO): NO